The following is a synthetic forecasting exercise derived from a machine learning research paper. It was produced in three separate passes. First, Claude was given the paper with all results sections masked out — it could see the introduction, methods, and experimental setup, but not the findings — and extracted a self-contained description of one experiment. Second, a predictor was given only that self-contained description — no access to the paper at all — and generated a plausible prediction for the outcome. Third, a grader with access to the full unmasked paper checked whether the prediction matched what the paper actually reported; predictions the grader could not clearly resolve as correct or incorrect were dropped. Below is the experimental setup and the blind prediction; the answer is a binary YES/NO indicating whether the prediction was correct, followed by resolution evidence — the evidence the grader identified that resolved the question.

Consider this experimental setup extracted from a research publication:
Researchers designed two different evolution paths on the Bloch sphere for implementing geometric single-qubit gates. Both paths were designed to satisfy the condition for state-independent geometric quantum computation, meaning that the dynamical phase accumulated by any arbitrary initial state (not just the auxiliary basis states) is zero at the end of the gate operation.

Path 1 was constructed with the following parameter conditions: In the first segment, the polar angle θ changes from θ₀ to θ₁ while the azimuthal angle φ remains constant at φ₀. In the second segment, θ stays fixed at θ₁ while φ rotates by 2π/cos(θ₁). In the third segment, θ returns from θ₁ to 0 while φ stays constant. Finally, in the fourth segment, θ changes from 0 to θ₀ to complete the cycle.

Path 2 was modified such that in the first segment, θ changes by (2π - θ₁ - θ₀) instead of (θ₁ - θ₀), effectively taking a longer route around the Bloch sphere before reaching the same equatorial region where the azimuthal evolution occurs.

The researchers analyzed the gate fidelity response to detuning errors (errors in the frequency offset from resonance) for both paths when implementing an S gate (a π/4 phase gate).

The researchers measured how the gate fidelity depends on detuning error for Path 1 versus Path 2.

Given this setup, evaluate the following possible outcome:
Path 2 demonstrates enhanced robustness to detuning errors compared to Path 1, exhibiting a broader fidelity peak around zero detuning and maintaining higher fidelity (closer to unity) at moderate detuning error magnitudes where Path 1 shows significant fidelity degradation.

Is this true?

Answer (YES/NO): YES